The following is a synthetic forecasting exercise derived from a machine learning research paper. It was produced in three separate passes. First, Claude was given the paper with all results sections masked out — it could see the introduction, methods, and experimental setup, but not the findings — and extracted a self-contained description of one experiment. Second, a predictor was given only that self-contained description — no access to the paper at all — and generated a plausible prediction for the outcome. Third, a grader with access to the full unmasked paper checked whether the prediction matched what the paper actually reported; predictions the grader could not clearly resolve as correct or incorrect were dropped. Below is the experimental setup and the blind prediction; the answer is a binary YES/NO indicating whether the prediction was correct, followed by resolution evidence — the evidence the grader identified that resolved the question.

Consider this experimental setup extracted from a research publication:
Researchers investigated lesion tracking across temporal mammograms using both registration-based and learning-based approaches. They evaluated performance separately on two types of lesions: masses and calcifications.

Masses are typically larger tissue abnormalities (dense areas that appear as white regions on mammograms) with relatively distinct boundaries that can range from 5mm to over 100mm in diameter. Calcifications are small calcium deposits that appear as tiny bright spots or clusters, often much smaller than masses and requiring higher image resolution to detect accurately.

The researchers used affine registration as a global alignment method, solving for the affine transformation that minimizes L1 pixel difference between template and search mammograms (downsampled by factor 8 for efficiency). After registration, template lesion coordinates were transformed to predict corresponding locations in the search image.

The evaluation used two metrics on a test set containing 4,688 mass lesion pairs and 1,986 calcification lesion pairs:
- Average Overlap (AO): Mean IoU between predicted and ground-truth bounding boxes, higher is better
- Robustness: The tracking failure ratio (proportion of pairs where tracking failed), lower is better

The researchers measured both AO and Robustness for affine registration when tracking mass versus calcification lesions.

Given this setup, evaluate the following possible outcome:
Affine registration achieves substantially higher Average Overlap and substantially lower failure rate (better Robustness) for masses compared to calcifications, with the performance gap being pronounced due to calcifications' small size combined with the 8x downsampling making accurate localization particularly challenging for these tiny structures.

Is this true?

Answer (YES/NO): YES